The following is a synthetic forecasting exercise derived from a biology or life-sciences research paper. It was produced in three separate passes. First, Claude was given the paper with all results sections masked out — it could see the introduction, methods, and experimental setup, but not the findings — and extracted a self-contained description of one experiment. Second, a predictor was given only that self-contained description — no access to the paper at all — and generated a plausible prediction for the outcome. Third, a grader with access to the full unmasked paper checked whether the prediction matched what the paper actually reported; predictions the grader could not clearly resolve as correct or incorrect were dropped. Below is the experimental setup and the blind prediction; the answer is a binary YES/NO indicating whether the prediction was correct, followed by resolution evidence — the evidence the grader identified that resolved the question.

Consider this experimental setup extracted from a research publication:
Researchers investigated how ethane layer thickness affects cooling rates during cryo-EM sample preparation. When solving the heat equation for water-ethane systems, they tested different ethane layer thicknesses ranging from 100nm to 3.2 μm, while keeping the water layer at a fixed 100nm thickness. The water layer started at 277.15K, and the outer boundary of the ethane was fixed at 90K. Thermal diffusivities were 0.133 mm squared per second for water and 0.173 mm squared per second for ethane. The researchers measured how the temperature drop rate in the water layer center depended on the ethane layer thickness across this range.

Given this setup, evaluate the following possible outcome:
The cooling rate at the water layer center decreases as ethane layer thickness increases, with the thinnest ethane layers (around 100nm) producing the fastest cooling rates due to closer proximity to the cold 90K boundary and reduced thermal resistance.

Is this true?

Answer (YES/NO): YES